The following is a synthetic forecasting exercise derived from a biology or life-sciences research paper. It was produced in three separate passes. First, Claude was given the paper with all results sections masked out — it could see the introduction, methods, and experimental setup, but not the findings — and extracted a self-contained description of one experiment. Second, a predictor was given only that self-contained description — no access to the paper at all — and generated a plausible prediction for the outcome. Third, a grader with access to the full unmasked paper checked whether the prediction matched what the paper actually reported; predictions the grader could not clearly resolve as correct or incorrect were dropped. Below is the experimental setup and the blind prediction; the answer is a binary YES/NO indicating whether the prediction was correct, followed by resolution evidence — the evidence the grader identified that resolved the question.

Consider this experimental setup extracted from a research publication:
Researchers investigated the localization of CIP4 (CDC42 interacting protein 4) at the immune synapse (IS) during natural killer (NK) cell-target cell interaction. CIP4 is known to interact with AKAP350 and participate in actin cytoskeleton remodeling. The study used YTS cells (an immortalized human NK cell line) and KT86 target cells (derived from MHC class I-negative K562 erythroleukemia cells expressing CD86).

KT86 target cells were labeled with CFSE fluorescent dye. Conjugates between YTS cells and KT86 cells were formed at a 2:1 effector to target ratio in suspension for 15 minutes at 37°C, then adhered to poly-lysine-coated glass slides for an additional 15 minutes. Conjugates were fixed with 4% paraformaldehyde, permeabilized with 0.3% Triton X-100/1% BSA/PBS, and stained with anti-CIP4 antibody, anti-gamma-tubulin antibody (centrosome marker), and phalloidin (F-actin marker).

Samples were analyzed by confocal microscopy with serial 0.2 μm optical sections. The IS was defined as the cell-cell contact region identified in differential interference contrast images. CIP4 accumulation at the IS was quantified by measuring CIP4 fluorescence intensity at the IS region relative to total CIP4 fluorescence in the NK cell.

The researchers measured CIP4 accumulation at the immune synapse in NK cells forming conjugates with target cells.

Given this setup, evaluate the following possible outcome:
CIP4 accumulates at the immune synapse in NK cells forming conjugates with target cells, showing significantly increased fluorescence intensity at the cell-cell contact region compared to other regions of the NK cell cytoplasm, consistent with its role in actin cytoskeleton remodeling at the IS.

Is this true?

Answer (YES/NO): YES